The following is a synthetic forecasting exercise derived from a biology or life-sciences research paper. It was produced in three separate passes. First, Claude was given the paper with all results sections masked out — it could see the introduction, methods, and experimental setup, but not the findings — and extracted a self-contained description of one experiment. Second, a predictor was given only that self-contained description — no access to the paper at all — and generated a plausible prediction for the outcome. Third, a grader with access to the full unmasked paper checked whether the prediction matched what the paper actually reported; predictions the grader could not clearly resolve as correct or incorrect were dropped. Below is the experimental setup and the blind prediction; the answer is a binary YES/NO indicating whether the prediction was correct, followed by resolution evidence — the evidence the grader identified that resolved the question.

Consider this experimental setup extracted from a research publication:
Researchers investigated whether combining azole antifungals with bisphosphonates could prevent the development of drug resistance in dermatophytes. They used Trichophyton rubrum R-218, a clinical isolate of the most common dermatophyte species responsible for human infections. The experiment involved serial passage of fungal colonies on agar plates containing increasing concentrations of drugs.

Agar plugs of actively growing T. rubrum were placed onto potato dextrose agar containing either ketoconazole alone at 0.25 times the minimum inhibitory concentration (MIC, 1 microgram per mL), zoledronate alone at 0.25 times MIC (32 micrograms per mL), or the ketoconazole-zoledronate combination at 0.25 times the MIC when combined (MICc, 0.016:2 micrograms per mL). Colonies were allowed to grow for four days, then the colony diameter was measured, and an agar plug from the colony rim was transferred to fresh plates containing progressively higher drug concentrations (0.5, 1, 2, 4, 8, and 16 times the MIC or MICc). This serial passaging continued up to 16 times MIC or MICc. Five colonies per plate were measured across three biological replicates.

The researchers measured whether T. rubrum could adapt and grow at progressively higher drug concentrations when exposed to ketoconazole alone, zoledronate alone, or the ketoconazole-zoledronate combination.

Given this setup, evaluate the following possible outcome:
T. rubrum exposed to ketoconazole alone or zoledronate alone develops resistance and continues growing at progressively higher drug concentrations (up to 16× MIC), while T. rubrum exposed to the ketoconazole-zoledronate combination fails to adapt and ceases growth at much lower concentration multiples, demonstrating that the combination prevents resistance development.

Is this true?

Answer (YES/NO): NO